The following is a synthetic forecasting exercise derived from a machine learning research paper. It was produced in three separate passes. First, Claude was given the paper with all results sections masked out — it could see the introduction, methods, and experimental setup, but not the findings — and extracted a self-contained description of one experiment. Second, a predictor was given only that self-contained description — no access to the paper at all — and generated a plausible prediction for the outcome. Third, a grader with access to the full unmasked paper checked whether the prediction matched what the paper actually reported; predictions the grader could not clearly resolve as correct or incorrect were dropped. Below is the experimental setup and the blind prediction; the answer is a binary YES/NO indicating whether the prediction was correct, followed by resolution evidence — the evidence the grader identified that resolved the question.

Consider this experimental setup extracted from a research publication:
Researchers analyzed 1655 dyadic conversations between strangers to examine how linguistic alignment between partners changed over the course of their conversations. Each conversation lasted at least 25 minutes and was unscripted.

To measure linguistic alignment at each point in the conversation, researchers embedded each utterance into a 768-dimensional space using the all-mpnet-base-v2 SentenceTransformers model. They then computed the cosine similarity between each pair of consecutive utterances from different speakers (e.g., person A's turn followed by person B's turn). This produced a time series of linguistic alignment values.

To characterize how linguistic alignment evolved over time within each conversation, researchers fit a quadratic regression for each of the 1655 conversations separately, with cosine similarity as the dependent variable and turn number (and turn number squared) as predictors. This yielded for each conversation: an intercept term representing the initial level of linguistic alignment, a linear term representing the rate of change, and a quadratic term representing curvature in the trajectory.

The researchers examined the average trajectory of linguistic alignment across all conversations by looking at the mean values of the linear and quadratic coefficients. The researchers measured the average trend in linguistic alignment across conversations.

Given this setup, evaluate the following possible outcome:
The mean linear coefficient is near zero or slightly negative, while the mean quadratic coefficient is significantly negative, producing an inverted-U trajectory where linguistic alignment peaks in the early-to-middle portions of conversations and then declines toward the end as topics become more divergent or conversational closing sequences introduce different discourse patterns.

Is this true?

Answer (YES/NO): NO